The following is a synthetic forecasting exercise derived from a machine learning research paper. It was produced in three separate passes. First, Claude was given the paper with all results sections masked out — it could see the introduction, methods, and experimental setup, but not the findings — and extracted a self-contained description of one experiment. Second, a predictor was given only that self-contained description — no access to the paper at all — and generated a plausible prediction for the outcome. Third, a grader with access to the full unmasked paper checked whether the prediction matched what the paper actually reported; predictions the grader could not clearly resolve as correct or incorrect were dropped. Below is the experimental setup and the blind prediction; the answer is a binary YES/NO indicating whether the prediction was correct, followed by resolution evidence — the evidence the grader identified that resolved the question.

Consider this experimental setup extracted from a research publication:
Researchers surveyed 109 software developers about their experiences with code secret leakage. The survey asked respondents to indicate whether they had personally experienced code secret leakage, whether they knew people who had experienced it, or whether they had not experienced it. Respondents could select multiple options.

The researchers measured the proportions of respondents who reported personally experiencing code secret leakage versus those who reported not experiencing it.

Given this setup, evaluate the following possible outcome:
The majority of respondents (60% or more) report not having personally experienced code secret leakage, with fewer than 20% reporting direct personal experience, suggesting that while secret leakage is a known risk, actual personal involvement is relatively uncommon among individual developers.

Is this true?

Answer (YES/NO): NO